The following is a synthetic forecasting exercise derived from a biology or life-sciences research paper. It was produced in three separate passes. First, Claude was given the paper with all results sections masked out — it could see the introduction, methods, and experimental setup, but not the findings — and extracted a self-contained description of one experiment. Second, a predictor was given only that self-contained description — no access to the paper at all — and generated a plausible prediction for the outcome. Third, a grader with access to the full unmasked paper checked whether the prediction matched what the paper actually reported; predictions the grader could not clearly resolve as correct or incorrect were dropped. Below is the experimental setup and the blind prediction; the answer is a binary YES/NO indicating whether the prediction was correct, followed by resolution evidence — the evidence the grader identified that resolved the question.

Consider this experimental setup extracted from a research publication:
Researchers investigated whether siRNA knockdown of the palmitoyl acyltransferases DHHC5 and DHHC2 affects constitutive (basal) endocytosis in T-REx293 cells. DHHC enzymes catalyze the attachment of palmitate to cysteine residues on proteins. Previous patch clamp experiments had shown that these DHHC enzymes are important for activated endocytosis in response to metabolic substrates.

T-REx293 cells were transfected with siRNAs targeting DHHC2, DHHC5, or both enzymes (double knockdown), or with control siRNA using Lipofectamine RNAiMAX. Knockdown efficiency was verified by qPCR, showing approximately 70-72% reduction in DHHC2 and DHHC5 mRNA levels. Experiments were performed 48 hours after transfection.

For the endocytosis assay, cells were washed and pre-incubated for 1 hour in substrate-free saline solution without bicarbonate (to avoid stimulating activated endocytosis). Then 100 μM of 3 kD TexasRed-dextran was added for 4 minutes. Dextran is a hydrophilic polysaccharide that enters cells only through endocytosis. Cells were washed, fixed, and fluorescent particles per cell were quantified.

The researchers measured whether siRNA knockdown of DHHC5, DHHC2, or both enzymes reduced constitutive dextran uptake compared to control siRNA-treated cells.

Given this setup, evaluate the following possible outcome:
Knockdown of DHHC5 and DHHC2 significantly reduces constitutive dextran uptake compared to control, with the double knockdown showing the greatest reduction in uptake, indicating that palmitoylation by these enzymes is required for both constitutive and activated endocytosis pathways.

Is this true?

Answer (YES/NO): NO